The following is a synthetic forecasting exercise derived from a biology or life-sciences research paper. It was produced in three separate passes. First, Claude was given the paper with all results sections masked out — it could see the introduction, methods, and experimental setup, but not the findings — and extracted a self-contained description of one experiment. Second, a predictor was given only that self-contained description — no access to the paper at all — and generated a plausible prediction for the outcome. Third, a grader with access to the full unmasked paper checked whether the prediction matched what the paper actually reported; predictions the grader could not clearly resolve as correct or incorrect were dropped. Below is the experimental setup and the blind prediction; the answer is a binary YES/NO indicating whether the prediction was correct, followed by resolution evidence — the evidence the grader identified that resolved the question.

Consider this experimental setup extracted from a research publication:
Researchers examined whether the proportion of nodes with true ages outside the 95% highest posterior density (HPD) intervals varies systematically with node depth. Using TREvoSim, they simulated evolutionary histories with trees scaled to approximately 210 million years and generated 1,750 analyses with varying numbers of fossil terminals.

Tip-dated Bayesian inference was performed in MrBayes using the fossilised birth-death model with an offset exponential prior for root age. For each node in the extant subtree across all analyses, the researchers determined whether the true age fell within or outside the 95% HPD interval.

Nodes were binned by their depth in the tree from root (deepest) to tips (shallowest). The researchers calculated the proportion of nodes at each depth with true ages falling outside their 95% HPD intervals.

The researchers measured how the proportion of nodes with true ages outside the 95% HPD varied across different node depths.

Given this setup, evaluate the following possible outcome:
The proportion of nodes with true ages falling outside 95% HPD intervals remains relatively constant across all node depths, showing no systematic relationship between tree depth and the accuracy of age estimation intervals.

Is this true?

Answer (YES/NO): NO